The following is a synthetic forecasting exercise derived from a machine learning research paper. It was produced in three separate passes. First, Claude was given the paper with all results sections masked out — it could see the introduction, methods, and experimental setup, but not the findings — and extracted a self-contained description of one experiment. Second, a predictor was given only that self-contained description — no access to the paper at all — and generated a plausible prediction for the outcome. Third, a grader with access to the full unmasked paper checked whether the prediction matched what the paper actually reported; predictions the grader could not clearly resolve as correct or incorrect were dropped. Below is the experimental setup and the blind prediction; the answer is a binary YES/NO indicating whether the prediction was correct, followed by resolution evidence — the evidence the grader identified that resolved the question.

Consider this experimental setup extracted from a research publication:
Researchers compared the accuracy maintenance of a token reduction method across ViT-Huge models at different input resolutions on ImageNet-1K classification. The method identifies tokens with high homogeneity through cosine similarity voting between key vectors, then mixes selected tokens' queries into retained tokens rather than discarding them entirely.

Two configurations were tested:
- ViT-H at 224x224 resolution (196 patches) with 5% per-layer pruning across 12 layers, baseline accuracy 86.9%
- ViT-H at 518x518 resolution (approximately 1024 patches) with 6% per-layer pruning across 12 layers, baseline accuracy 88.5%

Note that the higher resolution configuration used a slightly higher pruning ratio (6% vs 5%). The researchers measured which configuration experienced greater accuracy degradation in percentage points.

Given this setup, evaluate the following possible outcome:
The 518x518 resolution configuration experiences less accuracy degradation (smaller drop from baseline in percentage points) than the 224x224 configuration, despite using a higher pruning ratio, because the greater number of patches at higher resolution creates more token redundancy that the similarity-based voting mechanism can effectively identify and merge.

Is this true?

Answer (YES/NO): YES